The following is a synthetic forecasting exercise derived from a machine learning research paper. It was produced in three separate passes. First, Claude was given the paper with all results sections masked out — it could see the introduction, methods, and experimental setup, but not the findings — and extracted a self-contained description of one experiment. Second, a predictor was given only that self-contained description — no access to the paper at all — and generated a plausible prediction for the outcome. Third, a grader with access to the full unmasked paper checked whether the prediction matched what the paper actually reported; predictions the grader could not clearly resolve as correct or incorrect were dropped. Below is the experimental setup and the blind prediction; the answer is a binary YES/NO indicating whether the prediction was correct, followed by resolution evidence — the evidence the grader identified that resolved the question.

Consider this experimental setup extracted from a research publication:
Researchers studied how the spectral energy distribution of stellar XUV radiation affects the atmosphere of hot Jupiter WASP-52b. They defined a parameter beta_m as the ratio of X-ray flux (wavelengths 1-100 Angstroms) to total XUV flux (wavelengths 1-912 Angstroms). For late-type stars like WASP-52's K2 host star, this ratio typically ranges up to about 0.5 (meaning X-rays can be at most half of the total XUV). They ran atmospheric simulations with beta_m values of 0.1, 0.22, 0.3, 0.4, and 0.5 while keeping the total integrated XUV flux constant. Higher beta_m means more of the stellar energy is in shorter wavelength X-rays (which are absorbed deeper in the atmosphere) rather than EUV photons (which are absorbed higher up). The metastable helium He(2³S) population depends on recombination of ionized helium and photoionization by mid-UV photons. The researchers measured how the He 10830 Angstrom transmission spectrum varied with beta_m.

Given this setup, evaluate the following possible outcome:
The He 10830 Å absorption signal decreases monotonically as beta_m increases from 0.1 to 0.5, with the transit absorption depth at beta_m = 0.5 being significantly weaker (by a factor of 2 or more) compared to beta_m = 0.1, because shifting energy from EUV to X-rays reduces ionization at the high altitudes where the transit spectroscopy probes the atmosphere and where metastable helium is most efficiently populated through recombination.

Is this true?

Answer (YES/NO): NO